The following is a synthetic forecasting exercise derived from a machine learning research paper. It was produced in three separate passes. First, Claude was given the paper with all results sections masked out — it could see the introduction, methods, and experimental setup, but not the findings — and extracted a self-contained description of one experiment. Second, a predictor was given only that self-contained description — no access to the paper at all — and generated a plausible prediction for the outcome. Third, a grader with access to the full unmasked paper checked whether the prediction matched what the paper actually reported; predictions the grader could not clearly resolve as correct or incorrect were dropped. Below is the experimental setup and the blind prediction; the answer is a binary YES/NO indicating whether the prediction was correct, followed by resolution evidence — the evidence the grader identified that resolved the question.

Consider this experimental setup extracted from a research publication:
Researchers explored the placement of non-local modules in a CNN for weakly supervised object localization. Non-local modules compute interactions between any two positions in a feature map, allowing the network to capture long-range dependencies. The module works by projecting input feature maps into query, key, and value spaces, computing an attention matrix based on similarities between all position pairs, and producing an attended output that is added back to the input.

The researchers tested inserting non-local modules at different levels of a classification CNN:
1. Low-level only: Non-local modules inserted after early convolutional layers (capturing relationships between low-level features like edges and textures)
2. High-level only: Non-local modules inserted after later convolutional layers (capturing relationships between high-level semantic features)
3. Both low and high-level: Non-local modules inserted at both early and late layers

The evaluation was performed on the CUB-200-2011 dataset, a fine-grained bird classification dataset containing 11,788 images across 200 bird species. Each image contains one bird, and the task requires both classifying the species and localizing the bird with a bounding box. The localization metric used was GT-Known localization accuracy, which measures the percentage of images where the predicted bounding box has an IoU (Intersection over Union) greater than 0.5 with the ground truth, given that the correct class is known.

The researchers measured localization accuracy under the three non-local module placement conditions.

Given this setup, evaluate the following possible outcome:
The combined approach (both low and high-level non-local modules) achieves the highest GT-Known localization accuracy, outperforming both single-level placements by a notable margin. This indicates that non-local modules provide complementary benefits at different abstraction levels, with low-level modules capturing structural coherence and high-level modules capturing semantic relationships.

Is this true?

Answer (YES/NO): YES